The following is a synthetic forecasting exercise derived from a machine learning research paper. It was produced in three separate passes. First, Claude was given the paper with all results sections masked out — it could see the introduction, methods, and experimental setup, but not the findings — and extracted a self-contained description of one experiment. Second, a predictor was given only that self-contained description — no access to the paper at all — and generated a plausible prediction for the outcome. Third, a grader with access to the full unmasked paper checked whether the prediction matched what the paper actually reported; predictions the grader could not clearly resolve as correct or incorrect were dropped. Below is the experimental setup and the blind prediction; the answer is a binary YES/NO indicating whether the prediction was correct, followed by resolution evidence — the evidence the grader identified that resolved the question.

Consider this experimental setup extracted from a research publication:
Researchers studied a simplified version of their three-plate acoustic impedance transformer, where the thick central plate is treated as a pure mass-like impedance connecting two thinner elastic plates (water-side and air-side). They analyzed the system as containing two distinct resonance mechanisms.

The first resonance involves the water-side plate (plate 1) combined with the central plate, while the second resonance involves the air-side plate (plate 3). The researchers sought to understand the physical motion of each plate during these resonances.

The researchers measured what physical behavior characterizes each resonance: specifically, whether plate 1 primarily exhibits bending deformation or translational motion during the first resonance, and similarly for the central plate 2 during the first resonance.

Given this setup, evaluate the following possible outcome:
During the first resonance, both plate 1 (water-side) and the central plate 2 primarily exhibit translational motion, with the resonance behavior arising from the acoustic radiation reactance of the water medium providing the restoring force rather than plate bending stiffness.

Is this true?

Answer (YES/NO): NO